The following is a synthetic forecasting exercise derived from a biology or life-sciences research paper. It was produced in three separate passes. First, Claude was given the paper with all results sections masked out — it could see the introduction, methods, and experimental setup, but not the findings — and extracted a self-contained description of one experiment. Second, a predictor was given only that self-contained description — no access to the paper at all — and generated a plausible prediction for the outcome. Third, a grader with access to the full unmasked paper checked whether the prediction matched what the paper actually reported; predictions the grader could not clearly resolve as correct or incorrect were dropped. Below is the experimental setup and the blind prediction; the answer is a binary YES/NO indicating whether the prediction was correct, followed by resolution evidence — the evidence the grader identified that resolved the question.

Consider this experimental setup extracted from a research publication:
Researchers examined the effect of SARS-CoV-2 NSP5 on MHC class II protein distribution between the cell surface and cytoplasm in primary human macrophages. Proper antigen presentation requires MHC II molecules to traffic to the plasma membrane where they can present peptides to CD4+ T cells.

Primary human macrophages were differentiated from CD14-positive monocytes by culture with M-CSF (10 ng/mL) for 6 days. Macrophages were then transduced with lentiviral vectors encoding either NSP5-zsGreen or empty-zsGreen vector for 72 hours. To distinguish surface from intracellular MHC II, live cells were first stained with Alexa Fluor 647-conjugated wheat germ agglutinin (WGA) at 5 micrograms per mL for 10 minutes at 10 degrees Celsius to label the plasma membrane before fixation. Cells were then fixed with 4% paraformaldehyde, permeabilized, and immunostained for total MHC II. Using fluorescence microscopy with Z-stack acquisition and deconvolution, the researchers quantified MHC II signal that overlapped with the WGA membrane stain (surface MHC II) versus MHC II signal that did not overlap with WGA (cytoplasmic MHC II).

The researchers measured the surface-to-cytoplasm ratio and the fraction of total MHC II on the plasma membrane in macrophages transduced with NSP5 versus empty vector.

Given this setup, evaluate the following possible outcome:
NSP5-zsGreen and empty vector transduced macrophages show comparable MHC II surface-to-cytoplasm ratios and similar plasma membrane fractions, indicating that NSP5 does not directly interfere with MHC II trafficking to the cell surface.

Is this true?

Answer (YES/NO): YES